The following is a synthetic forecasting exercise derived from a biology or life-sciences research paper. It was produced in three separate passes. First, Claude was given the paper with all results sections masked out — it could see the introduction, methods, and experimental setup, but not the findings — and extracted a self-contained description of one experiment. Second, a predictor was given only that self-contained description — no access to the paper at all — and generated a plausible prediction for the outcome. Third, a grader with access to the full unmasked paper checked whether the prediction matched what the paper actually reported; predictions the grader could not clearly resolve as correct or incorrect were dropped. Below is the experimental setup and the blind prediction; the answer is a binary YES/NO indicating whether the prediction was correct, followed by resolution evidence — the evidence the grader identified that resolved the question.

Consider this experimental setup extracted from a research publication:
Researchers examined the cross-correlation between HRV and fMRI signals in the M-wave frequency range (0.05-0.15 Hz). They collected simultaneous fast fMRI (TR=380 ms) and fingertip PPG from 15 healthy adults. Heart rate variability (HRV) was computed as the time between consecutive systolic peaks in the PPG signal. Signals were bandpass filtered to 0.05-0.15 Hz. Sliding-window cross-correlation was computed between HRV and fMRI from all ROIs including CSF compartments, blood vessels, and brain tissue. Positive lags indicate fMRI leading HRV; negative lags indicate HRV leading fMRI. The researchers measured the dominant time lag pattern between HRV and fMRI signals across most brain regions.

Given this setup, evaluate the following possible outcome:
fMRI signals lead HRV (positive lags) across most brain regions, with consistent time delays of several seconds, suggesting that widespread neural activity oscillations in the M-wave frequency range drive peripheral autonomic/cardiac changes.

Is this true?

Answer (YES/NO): NO